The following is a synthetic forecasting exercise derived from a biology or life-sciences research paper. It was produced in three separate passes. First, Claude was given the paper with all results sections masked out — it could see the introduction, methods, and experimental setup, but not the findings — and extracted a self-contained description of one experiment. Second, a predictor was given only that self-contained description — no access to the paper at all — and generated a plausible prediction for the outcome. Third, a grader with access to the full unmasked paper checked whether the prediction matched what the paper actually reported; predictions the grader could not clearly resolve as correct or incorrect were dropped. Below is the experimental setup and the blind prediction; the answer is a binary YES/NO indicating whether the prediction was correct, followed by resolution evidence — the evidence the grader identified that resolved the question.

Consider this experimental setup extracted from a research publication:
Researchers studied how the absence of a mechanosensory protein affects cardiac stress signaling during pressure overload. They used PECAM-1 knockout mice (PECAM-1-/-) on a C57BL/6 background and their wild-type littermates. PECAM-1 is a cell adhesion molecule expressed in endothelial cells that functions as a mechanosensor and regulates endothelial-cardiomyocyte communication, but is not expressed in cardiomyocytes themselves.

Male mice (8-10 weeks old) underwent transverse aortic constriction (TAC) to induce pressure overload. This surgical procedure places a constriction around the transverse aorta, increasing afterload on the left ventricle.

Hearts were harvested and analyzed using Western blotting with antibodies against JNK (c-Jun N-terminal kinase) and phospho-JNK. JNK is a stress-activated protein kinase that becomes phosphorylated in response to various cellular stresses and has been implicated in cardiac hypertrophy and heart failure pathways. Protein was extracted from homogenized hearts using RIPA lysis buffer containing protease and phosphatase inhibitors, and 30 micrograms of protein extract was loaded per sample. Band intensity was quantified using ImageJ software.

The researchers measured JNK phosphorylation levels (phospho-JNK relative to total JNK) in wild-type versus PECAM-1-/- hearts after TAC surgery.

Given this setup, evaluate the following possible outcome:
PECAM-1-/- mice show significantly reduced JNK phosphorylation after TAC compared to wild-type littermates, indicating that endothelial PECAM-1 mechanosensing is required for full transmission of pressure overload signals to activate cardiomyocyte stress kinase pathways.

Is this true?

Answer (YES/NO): YES